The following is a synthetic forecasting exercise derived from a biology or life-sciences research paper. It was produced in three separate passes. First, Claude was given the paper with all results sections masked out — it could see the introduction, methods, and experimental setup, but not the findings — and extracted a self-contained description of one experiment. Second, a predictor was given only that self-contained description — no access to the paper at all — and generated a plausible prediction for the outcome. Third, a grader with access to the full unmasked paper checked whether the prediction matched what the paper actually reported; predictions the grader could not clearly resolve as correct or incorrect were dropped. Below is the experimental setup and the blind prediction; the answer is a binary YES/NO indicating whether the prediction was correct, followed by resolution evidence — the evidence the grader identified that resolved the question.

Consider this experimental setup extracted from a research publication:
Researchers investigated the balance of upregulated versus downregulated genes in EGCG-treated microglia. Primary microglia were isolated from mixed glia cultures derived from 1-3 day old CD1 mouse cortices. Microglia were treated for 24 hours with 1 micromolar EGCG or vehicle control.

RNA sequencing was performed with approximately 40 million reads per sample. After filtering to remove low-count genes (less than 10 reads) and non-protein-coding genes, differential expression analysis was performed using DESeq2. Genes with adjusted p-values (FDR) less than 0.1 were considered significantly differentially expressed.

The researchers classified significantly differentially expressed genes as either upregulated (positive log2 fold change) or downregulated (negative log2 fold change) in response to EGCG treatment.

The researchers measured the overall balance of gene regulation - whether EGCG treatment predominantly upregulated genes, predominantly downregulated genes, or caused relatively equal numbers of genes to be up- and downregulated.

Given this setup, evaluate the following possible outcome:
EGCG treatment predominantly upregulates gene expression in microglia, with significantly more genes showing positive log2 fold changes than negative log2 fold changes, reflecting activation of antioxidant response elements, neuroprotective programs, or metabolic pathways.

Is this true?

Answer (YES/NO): YES